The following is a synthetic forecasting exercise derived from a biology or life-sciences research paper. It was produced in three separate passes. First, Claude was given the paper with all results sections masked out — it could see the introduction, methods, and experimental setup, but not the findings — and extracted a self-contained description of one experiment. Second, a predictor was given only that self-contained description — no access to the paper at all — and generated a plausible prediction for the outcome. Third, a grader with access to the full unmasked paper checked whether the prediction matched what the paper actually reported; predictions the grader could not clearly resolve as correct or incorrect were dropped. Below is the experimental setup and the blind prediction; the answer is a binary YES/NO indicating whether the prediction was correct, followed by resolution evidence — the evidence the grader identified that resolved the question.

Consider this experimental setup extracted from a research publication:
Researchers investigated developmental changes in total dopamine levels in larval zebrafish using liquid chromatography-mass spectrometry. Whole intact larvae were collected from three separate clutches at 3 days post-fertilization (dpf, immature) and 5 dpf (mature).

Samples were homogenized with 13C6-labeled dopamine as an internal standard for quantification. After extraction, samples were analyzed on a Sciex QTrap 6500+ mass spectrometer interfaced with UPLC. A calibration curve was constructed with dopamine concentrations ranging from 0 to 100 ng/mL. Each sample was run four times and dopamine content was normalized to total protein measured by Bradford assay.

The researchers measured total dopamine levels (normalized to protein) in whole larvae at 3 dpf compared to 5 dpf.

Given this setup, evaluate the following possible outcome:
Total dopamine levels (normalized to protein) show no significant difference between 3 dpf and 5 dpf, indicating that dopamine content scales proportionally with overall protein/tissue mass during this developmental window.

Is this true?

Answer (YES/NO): NO